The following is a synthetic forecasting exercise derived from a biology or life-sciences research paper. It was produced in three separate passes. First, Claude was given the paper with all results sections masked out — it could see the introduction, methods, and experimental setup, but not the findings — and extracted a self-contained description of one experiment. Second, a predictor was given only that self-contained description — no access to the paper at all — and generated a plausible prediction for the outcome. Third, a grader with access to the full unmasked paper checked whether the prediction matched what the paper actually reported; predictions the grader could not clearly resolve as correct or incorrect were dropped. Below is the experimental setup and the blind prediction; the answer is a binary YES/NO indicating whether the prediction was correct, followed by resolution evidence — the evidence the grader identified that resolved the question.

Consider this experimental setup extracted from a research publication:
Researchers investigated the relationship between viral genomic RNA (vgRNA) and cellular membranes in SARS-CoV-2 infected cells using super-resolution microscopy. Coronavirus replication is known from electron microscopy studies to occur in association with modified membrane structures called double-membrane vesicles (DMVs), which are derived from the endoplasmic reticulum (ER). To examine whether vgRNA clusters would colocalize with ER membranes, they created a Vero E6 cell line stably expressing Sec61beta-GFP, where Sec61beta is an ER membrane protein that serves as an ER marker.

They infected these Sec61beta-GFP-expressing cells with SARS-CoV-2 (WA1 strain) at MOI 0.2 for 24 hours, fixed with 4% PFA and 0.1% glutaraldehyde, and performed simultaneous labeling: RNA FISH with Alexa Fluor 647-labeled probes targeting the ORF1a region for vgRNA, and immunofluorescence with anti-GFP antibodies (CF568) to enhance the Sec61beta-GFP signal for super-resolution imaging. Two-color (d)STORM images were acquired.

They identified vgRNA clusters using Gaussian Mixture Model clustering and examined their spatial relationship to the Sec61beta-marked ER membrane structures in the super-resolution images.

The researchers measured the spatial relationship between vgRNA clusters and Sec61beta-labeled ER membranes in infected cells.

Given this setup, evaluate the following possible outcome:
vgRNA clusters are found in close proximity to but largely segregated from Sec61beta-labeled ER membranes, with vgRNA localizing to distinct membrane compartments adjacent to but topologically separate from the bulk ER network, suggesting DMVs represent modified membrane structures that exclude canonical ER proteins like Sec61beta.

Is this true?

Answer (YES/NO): NO